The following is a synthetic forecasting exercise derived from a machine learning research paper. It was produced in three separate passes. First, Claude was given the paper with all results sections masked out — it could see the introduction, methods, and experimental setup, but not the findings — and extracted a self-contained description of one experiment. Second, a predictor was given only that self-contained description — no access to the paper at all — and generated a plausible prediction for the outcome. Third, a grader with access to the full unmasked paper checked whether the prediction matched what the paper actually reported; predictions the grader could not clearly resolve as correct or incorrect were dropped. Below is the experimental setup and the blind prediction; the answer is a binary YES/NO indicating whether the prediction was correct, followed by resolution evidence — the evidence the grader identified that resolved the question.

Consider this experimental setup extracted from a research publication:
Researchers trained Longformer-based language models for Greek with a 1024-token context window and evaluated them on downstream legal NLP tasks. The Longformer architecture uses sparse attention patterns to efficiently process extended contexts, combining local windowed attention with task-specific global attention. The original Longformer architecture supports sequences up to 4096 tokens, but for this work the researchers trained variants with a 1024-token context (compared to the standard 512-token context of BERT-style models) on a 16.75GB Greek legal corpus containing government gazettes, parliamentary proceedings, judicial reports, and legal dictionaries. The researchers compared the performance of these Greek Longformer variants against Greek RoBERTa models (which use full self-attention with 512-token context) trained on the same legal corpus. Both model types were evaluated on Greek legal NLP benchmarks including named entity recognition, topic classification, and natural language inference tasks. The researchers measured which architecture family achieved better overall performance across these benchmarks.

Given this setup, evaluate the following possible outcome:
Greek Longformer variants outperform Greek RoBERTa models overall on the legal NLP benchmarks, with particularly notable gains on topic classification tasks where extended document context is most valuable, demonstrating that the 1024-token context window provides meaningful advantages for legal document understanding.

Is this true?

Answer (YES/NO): NO